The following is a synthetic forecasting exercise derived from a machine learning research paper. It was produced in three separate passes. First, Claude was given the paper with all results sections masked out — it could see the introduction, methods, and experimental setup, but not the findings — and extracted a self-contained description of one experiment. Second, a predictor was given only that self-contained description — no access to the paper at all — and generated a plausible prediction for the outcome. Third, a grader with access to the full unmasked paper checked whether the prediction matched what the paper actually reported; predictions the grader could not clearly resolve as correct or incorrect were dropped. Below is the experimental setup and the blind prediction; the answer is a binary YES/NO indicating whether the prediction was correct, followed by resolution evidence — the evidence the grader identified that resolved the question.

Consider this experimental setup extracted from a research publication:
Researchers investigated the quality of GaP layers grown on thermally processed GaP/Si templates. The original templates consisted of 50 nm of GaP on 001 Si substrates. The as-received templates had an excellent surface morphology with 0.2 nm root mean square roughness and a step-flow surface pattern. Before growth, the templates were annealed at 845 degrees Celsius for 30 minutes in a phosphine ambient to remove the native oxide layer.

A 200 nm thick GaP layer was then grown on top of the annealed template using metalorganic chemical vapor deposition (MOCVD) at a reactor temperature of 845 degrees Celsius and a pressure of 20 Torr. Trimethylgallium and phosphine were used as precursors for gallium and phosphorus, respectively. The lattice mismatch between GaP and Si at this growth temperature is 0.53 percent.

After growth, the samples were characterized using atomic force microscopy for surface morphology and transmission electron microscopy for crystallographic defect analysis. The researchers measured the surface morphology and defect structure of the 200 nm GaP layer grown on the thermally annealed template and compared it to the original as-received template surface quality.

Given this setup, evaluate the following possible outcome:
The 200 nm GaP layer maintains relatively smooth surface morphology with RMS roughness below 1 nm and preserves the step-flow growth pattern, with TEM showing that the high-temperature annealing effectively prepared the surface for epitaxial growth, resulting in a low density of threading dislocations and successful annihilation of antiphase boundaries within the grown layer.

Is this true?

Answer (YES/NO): NO